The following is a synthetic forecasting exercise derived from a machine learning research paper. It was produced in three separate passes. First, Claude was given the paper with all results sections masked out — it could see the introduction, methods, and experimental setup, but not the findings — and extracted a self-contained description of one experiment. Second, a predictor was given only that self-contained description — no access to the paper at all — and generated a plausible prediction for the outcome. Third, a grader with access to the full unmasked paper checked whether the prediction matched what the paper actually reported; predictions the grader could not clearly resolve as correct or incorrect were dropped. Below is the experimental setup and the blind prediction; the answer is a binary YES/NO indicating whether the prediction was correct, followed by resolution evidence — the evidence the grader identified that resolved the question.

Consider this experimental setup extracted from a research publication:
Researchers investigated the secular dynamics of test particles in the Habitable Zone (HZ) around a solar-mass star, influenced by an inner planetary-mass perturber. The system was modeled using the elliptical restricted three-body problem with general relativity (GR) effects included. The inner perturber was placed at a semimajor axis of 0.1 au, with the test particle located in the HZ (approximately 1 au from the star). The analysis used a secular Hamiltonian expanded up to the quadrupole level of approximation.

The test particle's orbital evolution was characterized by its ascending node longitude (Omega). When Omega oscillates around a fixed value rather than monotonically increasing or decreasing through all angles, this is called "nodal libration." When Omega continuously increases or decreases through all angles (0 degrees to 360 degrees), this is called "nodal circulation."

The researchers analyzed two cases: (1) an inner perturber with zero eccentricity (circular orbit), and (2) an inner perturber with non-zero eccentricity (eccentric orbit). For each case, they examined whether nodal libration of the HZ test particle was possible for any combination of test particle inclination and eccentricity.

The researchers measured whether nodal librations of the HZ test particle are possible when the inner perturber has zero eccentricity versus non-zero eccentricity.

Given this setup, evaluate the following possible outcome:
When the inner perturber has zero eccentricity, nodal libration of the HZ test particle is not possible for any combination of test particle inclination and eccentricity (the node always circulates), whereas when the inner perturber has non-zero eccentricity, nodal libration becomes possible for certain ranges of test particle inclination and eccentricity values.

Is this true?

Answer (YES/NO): YES